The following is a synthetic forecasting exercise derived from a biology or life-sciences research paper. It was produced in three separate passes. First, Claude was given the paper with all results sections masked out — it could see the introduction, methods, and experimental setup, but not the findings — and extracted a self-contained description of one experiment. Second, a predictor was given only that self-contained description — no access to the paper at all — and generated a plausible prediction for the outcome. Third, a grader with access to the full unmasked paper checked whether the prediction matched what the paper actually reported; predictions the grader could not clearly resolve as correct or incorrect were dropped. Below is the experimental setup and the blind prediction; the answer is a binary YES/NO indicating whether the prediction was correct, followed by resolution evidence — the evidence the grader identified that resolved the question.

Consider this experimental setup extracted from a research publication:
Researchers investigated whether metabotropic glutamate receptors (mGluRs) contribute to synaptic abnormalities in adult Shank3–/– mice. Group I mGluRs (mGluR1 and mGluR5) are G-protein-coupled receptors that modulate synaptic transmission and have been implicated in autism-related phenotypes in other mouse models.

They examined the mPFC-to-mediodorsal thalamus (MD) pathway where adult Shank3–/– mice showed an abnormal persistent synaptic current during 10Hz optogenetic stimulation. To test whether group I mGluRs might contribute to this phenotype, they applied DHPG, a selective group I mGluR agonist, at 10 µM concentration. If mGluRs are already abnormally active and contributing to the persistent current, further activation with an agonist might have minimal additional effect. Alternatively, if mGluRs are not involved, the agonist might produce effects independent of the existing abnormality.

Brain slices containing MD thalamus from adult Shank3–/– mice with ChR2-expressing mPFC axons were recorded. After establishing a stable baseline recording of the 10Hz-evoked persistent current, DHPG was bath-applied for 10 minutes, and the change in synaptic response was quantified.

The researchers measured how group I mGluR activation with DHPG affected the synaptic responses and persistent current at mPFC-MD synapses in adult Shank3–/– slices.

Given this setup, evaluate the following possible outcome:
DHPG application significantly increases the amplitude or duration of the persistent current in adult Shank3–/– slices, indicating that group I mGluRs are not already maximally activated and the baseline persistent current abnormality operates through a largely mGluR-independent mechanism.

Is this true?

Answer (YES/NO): NO